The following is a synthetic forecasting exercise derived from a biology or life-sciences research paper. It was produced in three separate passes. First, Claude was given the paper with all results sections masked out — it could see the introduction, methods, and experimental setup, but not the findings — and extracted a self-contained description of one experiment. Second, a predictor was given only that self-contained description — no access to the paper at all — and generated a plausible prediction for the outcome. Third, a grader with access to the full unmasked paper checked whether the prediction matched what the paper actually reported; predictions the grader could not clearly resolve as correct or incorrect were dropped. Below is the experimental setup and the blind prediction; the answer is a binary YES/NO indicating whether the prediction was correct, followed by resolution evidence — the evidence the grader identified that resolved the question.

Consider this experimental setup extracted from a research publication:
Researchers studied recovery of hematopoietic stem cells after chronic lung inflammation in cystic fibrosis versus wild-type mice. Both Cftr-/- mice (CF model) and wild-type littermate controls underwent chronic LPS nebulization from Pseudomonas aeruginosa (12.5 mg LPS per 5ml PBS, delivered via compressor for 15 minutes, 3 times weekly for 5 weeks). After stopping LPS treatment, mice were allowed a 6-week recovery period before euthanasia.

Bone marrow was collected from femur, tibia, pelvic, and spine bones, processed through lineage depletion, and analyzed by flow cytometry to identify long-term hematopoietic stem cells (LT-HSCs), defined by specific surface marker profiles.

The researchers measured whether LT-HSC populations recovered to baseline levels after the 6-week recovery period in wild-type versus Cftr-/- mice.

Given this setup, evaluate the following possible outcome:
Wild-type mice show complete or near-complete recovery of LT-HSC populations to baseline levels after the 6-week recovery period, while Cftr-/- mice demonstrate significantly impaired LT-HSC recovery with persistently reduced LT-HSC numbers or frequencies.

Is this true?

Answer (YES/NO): NO